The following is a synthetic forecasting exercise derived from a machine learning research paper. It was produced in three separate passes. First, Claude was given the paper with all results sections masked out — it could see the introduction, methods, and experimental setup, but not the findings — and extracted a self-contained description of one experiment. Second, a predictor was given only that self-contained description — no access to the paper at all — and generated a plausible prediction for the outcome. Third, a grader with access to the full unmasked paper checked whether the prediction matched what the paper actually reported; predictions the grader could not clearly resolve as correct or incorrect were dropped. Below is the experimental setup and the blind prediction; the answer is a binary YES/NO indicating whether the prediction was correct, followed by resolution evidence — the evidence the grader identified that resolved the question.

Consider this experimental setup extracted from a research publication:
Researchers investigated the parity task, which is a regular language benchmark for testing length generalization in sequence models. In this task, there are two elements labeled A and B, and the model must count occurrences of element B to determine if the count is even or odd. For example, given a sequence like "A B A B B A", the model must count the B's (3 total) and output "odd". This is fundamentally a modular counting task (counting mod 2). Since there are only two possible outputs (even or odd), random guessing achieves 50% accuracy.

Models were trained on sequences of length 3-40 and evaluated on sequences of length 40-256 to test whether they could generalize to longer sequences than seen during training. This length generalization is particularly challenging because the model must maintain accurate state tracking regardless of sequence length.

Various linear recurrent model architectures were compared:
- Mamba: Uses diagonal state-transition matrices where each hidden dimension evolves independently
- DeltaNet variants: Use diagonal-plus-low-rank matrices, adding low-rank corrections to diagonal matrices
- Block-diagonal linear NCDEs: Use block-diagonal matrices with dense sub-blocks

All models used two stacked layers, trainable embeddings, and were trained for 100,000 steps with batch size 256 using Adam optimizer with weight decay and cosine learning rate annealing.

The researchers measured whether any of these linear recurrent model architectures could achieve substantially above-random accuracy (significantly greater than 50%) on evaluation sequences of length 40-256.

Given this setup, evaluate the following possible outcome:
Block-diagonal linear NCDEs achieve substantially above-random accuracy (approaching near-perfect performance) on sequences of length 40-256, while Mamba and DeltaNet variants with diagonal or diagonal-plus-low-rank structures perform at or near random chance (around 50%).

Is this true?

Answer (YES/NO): NO